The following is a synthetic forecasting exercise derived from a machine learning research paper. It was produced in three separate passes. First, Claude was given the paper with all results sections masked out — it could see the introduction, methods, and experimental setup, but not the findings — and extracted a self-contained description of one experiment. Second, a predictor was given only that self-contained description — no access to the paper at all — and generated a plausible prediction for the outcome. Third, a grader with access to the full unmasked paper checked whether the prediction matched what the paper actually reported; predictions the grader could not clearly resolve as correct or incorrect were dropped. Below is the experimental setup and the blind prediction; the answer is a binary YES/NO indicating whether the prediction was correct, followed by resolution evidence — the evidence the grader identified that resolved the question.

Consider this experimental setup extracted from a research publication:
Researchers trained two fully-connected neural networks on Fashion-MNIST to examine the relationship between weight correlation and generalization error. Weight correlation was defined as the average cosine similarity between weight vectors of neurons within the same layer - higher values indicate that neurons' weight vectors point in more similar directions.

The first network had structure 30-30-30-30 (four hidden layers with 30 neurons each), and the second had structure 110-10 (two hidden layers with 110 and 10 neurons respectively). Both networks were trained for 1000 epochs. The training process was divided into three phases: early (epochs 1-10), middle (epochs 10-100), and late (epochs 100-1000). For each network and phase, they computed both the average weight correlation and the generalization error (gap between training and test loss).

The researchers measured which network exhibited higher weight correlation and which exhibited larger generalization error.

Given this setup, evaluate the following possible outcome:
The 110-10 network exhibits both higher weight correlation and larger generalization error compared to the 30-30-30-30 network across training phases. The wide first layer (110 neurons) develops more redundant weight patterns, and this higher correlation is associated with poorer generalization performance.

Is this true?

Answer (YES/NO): NO